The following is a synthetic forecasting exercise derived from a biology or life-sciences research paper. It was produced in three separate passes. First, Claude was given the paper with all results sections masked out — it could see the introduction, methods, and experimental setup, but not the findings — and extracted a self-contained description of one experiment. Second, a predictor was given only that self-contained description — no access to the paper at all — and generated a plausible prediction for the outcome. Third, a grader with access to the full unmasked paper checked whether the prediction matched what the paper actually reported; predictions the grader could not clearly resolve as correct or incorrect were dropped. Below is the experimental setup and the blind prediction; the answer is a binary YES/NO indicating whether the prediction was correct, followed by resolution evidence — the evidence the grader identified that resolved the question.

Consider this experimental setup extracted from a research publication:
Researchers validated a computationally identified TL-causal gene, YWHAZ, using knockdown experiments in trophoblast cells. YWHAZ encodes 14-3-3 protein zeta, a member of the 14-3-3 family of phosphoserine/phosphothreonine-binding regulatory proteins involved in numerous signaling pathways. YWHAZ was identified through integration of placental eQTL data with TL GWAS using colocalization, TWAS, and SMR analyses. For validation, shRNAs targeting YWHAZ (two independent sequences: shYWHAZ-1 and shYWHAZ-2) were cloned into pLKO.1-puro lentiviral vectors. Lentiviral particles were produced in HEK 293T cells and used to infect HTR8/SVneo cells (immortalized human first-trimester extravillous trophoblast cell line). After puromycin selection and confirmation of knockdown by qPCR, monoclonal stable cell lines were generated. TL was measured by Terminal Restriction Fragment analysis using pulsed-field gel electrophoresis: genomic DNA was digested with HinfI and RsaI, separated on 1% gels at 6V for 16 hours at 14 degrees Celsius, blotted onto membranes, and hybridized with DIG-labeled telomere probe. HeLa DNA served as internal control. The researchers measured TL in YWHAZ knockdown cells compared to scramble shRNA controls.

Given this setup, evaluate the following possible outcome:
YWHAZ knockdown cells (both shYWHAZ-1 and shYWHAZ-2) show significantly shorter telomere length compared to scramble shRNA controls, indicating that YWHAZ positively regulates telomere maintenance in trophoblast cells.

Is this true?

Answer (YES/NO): YES